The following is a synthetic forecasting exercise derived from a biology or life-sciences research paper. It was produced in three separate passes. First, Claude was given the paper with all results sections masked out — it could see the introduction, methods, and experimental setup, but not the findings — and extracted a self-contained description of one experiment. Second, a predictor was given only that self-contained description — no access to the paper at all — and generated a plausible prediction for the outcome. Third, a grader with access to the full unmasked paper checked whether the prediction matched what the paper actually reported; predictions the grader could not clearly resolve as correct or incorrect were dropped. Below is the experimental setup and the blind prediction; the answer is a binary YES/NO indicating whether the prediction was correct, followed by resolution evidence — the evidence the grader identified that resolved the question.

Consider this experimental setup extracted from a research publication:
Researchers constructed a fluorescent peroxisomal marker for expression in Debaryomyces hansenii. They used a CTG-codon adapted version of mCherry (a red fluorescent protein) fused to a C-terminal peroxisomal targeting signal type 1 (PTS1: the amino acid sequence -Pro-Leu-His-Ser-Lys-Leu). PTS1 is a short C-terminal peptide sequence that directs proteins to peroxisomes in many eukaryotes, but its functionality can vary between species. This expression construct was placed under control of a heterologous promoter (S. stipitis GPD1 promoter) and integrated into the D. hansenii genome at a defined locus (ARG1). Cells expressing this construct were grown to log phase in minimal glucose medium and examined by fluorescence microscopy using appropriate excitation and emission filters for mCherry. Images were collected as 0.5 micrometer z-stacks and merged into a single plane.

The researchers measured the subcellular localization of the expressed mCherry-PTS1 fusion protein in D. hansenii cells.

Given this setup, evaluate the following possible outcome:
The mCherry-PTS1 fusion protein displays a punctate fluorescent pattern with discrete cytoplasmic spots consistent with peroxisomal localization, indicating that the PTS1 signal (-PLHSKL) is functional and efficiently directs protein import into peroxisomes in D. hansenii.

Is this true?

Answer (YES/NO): YES